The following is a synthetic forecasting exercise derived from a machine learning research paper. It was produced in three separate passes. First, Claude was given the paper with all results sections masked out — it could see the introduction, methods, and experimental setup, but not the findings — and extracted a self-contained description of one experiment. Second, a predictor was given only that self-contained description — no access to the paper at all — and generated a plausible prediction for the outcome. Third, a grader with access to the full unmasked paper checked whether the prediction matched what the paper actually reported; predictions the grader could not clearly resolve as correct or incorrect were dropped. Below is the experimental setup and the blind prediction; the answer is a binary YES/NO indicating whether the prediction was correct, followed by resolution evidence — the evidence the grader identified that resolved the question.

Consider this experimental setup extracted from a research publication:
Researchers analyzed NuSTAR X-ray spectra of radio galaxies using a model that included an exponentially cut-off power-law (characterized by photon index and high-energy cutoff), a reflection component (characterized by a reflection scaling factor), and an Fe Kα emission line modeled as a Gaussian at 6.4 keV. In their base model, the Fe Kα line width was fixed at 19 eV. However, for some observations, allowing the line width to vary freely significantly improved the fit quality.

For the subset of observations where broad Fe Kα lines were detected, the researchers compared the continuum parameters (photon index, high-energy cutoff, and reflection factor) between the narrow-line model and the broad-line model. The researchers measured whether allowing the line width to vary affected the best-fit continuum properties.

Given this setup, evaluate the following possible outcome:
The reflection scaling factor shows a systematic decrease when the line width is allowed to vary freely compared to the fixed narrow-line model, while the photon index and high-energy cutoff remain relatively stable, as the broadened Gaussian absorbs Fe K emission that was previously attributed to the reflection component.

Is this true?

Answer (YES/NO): NO